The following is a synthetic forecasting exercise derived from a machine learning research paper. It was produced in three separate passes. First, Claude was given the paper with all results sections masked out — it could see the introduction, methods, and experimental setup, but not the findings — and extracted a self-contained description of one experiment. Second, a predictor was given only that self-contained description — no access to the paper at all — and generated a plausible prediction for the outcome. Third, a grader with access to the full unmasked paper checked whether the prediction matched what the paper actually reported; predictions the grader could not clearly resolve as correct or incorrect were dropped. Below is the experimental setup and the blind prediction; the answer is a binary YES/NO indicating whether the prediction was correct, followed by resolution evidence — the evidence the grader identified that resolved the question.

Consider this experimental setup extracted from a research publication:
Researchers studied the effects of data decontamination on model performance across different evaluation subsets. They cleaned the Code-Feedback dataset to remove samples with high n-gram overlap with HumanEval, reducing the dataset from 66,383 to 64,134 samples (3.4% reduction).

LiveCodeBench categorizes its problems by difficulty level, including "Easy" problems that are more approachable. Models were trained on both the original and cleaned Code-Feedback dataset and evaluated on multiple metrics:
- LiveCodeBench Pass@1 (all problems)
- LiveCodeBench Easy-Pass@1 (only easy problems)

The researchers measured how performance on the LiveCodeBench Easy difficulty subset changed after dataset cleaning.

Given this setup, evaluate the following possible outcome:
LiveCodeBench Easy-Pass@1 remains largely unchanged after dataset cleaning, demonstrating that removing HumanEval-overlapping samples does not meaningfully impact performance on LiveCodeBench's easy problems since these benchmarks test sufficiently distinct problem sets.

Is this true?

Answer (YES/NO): NO